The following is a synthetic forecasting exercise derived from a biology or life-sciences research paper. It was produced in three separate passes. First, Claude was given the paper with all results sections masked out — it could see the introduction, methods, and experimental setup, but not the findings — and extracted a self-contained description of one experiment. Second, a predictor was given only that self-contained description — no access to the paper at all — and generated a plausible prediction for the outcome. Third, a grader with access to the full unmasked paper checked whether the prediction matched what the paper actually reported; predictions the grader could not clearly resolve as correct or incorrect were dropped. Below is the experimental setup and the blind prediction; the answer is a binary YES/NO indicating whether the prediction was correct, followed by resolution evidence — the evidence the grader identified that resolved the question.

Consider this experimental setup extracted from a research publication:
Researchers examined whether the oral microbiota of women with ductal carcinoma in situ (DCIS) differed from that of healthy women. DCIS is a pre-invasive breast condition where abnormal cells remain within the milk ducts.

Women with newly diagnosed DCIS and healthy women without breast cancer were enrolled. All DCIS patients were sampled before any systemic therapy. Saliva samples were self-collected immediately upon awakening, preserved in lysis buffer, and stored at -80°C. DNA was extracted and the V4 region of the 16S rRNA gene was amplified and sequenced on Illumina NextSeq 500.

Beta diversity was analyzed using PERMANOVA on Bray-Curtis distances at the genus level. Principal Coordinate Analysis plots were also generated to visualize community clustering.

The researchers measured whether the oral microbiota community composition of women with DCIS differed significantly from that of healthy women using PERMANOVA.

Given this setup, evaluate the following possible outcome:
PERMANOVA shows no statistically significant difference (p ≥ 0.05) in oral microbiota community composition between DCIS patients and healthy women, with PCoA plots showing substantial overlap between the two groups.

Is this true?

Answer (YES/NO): YES